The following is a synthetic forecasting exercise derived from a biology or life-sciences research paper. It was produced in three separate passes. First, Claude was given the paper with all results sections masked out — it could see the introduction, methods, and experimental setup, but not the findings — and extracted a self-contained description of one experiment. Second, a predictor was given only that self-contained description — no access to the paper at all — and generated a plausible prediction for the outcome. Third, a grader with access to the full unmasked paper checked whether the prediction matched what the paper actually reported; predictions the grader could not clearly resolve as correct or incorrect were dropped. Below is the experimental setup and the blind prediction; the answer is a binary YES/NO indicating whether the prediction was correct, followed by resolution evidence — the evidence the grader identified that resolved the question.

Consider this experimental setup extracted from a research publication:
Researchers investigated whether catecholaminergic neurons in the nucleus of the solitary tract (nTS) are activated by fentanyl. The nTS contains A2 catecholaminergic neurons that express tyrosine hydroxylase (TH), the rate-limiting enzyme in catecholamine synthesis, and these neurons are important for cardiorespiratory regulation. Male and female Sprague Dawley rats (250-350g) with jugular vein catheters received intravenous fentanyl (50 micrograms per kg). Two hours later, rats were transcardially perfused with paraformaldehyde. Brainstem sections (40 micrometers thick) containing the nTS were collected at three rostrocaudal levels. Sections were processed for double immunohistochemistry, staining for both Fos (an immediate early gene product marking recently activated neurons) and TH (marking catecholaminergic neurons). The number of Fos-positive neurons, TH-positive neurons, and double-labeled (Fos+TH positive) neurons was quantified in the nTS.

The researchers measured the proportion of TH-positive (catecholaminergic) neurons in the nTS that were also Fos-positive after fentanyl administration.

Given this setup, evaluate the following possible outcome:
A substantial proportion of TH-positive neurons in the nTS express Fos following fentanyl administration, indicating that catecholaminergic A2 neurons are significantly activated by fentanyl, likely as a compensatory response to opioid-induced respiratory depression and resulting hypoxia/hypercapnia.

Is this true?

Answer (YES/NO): YES